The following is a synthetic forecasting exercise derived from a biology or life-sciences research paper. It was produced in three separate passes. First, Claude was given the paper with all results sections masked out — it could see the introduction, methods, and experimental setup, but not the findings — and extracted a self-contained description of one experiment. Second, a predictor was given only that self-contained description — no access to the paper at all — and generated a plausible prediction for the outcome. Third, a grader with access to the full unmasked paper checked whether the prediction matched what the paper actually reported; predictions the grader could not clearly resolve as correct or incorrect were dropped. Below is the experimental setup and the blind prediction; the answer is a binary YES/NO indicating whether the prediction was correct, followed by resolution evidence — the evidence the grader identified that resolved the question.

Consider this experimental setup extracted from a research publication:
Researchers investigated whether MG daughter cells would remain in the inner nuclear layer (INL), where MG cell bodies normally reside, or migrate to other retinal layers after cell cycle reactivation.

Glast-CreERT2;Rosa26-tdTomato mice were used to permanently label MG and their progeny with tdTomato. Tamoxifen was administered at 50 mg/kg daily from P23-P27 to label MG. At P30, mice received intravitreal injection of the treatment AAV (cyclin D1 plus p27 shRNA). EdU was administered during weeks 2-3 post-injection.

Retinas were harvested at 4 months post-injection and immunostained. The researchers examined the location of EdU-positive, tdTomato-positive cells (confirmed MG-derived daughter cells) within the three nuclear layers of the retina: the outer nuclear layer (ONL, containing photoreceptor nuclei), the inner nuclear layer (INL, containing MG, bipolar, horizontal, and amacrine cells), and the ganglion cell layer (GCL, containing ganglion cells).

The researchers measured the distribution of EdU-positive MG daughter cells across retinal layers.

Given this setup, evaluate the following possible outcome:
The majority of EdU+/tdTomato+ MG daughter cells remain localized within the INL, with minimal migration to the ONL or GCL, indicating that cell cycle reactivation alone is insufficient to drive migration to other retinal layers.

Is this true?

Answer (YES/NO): NO